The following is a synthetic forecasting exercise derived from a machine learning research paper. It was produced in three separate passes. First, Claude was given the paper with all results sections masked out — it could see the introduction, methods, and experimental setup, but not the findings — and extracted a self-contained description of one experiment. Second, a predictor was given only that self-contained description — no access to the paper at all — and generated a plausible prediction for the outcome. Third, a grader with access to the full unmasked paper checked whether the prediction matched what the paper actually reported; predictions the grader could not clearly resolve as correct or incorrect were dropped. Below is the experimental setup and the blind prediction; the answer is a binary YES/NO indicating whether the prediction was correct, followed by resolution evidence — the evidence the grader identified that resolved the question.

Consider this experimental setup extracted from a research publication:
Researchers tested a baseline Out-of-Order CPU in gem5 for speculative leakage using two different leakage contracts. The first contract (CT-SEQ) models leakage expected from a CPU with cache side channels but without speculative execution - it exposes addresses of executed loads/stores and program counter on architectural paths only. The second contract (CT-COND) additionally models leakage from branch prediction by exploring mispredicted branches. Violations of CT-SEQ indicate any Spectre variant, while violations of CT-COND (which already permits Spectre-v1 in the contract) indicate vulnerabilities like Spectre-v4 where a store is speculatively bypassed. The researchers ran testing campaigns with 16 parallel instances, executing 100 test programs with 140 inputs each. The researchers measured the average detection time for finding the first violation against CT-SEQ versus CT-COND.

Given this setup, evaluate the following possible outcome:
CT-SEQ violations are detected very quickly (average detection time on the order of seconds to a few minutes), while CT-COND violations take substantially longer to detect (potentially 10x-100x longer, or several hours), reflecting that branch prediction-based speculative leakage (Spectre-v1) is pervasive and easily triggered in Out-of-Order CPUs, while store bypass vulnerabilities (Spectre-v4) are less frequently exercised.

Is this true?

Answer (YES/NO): YES